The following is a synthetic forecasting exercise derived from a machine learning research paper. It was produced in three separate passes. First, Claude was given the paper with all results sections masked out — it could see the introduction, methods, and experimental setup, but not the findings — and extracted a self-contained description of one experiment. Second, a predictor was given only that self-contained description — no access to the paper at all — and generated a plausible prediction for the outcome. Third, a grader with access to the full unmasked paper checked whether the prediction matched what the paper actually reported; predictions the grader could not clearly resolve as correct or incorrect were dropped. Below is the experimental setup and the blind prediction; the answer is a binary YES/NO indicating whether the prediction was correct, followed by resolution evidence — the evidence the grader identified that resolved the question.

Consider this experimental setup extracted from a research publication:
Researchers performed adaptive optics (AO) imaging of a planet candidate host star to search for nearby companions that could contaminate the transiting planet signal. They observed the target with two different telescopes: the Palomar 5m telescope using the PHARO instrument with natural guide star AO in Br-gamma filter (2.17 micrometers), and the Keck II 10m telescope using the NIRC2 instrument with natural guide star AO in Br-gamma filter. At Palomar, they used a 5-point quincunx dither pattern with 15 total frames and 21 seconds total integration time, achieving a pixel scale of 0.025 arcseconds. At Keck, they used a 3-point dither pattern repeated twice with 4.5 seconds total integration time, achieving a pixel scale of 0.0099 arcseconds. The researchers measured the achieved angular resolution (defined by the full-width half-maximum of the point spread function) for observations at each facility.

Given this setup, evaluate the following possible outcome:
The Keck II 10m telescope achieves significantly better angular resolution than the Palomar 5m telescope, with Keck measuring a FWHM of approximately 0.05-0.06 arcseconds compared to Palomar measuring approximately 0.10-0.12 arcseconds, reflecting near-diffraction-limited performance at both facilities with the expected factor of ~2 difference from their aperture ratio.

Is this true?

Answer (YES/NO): NO